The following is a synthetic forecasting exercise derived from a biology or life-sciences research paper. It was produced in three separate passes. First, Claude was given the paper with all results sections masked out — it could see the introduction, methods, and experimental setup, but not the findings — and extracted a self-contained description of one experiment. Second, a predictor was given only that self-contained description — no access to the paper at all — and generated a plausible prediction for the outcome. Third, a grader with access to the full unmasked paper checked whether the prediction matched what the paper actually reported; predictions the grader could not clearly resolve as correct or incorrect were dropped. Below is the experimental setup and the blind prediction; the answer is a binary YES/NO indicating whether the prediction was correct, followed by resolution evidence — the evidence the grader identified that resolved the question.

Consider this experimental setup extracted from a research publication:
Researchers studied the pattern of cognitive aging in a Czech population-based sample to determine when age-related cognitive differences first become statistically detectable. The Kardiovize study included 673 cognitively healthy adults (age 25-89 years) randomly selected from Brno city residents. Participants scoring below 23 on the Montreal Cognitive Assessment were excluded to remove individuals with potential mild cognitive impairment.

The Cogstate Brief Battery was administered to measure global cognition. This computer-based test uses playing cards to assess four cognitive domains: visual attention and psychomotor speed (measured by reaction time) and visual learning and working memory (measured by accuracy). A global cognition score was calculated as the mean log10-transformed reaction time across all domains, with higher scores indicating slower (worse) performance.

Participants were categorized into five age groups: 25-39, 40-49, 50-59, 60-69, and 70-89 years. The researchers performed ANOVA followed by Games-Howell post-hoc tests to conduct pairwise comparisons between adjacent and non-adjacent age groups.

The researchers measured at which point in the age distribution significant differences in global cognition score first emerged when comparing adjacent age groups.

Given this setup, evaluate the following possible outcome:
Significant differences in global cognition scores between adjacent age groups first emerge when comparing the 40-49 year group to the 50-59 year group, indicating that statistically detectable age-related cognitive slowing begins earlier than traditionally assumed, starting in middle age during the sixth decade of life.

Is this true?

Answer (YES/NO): NO